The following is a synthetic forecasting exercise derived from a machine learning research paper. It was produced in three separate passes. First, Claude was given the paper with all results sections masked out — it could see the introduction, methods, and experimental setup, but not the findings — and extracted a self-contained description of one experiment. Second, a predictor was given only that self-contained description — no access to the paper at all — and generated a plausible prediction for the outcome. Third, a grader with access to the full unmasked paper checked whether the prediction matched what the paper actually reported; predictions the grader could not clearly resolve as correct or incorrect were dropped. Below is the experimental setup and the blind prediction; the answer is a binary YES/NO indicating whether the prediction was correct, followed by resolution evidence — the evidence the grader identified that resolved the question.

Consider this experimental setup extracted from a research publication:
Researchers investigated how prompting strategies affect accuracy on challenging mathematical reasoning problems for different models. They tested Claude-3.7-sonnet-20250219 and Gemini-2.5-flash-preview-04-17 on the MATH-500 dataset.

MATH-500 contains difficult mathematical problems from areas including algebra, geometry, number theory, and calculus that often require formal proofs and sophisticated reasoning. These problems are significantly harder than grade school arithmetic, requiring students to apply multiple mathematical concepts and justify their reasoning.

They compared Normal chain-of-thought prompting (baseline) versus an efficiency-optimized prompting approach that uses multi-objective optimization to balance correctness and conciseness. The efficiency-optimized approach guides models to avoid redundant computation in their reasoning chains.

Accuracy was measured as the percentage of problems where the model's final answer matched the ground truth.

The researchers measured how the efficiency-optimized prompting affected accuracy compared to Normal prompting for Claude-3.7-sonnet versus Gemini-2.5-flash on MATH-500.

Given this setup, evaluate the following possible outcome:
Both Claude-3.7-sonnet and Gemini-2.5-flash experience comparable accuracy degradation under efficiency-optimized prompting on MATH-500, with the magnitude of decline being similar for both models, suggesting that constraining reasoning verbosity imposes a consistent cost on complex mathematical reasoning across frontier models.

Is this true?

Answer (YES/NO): NO